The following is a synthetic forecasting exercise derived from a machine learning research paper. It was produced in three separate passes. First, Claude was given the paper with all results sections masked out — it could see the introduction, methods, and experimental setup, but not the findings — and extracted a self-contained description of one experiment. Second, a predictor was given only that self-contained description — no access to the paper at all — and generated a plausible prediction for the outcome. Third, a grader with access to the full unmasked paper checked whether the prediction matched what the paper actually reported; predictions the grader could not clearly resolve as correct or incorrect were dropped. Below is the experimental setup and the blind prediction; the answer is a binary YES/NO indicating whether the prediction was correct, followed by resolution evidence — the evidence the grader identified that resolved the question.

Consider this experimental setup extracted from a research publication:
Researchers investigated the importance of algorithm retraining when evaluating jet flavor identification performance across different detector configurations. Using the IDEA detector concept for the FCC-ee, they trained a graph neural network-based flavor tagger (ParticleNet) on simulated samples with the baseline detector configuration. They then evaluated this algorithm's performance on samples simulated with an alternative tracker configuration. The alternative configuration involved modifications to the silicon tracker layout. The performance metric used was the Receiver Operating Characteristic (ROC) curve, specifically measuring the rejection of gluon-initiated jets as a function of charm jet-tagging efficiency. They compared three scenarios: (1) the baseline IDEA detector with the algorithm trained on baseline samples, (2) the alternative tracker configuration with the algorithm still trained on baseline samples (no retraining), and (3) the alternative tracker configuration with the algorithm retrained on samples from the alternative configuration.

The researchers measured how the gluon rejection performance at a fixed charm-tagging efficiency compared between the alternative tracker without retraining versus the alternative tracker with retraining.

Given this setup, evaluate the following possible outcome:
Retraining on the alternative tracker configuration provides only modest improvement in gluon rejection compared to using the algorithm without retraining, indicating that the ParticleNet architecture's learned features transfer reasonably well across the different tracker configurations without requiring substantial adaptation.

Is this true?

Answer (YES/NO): NO